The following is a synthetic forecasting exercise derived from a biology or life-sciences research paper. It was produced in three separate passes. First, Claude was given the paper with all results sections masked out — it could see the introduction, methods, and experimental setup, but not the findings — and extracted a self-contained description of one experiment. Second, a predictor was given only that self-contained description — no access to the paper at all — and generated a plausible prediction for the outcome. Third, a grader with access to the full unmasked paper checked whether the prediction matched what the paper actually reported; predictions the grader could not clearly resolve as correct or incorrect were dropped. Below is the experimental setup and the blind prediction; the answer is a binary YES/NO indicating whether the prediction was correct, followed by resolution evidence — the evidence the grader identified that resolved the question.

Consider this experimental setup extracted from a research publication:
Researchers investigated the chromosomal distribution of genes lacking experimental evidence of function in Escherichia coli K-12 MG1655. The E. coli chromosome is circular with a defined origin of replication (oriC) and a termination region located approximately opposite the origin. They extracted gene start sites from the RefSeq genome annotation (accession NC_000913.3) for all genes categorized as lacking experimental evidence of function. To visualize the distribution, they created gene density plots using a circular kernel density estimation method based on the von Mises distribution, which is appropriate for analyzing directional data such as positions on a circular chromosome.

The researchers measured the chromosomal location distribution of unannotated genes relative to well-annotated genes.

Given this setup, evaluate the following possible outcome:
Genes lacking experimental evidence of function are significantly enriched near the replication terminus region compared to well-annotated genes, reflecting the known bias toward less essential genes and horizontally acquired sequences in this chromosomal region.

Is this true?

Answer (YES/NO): YES